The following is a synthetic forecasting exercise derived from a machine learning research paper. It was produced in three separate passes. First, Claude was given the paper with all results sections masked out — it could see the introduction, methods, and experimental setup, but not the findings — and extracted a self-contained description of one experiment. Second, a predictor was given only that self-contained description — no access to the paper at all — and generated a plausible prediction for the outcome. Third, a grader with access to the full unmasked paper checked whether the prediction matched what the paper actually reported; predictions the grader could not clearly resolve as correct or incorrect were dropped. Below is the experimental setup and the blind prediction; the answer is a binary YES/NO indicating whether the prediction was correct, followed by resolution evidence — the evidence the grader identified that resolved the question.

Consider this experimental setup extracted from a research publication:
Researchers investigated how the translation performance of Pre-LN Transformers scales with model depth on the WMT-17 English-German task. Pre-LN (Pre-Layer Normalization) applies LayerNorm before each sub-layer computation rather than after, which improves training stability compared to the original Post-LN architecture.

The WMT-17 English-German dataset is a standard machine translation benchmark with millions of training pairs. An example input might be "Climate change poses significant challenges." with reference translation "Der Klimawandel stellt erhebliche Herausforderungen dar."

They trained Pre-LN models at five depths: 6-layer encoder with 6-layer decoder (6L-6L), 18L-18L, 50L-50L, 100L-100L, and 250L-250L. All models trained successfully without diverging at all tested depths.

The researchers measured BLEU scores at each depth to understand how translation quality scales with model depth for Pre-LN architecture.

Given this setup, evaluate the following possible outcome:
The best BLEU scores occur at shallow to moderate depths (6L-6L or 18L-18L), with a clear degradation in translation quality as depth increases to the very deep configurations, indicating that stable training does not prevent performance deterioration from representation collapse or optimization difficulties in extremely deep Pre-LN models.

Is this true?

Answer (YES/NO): YES